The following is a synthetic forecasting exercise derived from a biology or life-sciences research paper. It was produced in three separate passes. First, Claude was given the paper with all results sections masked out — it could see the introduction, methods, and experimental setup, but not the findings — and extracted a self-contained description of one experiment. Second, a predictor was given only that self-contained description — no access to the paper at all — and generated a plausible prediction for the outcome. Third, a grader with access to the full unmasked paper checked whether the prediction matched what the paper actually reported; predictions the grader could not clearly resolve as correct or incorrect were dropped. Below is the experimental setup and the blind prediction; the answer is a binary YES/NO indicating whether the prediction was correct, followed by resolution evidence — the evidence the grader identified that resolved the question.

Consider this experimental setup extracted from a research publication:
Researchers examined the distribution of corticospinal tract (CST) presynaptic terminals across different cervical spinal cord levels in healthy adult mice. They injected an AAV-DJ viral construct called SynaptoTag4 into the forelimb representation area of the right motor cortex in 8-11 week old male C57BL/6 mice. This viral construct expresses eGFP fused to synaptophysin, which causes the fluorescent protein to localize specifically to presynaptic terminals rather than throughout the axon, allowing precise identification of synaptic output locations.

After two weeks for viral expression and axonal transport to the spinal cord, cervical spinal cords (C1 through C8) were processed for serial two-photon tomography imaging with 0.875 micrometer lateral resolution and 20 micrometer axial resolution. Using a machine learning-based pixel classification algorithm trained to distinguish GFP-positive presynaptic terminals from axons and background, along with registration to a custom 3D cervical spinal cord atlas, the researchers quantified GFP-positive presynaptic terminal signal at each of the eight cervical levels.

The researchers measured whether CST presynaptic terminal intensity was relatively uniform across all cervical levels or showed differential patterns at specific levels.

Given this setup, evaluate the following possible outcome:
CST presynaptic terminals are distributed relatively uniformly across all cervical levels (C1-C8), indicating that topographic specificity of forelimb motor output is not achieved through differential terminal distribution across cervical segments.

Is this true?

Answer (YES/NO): NO